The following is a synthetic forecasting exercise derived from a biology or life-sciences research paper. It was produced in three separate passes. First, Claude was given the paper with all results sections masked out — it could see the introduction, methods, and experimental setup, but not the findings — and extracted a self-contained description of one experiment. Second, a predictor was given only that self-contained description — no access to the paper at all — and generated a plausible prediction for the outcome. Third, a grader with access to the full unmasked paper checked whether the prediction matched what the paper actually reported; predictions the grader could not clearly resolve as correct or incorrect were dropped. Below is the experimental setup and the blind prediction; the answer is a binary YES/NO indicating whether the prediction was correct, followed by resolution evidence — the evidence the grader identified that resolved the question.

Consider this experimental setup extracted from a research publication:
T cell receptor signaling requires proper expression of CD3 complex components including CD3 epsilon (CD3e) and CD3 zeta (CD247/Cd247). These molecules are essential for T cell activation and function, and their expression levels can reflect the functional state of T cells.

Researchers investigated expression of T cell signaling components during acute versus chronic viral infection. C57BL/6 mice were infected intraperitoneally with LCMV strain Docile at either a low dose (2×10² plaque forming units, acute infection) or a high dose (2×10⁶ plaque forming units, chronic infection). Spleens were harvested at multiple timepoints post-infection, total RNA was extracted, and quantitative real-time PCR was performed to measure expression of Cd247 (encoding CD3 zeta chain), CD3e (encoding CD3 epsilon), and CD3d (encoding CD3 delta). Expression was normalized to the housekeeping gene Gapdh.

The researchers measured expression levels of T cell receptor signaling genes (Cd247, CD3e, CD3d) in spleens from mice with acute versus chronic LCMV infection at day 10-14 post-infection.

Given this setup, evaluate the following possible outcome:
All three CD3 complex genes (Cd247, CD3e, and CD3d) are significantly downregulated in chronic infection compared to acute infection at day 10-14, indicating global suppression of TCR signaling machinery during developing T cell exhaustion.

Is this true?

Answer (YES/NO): NO